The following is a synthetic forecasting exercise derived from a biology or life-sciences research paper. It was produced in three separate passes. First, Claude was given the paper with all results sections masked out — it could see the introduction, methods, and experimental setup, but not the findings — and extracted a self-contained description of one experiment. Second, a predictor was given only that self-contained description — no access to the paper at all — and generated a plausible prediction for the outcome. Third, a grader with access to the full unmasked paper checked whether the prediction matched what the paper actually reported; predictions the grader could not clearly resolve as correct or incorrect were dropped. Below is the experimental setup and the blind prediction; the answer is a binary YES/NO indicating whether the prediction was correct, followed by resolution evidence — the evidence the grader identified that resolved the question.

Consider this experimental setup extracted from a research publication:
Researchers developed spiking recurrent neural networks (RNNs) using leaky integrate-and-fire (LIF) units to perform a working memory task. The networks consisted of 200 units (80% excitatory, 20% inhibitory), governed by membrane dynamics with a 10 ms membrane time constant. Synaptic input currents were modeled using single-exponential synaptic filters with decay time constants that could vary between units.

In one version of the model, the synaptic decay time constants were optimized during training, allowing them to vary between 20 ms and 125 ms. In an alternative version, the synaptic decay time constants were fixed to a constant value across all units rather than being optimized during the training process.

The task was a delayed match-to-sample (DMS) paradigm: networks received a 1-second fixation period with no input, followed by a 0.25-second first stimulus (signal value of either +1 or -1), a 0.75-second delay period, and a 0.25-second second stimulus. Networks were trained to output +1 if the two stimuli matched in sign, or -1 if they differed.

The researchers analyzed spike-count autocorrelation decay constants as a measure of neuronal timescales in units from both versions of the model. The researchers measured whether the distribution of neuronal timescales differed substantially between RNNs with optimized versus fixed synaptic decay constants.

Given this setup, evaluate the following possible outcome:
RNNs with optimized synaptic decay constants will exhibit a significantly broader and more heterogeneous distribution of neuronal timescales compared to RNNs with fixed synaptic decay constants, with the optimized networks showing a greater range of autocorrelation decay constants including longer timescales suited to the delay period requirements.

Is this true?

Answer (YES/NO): NO